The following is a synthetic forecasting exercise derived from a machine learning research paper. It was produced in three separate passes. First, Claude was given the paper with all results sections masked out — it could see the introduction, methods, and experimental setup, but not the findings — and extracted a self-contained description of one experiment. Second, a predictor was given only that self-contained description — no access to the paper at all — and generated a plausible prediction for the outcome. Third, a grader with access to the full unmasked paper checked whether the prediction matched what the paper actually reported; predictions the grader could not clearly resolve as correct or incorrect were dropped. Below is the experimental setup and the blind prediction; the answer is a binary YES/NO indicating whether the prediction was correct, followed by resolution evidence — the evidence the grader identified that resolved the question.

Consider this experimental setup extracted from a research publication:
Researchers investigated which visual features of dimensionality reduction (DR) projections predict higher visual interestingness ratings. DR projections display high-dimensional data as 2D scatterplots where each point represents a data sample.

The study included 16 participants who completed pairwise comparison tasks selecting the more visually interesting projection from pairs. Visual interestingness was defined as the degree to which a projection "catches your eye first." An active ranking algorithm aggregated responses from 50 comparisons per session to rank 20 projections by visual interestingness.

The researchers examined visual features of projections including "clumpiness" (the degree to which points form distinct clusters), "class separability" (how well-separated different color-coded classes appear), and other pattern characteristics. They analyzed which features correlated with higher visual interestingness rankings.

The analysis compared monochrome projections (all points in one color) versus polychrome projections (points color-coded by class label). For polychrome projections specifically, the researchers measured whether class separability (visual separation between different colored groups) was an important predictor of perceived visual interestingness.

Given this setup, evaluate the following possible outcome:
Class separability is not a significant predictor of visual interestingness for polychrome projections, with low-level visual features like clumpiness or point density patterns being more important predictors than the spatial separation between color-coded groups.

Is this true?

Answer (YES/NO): NO